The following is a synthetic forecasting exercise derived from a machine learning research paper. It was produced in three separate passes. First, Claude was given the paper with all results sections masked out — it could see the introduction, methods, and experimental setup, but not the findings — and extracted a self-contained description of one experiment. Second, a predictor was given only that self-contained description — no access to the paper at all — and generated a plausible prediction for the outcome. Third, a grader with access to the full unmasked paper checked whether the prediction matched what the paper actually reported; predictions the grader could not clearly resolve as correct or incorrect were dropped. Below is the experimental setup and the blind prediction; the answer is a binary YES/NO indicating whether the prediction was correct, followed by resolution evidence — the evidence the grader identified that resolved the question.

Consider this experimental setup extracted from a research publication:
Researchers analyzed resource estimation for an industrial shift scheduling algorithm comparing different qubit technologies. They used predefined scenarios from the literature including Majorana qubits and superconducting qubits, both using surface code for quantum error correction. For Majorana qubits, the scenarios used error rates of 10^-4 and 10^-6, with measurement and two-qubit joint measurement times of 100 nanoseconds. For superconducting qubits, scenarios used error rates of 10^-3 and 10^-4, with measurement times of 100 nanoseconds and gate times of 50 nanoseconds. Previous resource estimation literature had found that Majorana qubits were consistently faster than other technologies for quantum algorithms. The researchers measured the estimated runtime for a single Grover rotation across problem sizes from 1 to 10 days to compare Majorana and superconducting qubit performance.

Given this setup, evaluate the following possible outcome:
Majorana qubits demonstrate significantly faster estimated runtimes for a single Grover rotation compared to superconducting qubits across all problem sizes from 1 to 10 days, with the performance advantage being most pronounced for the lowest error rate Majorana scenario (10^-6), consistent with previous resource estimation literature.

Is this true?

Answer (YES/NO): NO